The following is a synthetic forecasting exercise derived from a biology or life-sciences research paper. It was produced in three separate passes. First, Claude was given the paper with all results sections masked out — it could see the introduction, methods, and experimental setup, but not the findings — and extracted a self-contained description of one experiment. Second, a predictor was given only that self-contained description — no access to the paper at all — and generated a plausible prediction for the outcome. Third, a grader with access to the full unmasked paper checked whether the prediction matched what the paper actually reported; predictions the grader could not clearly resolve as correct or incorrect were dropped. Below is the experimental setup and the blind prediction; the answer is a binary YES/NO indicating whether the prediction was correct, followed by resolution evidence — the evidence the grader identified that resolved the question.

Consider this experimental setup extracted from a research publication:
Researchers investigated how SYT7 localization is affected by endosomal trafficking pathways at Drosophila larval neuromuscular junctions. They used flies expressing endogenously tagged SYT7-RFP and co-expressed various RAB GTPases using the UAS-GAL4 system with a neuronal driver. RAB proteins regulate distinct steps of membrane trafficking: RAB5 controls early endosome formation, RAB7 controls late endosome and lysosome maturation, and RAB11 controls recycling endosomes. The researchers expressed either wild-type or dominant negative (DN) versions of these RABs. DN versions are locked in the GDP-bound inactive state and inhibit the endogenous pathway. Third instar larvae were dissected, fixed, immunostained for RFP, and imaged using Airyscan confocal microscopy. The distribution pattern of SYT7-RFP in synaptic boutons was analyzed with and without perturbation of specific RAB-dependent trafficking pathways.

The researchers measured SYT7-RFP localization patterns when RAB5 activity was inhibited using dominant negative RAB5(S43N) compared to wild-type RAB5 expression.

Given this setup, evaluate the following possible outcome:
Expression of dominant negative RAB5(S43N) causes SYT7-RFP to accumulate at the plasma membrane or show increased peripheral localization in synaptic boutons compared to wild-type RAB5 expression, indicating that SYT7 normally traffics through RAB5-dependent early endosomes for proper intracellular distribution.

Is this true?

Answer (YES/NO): NO